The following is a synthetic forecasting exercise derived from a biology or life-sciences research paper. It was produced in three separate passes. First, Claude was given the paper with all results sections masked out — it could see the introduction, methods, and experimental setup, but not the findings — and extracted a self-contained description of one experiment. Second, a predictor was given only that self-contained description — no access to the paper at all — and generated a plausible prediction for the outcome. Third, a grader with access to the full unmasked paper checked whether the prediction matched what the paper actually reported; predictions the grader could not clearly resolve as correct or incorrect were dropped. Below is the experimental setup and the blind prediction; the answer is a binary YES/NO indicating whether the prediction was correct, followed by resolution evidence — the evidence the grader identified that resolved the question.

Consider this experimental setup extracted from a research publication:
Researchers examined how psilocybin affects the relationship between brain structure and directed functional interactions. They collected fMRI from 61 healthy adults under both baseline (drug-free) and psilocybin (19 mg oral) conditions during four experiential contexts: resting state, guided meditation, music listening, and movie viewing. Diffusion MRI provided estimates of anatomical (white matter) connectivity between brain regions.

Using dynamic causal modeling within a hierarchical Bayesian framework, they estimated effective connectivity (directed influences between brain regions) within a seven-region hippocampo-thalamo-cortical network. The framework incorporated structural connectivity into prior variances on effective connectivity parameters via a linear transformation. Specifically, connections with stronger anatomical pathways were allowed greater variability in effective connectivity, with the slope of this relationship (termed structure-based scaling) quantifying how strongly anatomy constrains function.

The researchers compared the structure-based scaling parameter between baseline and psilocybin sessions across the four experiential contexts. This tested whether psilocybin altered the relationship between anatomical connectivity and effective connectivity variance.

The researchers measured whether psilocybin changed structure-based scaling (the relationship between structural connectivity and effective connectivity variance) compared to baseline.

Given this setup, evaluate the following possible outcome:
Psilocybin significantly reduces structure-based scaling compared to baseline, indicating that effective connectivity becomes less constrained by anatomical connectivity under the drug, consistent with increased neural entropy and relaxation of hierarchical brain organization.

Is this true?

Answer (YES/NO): NO